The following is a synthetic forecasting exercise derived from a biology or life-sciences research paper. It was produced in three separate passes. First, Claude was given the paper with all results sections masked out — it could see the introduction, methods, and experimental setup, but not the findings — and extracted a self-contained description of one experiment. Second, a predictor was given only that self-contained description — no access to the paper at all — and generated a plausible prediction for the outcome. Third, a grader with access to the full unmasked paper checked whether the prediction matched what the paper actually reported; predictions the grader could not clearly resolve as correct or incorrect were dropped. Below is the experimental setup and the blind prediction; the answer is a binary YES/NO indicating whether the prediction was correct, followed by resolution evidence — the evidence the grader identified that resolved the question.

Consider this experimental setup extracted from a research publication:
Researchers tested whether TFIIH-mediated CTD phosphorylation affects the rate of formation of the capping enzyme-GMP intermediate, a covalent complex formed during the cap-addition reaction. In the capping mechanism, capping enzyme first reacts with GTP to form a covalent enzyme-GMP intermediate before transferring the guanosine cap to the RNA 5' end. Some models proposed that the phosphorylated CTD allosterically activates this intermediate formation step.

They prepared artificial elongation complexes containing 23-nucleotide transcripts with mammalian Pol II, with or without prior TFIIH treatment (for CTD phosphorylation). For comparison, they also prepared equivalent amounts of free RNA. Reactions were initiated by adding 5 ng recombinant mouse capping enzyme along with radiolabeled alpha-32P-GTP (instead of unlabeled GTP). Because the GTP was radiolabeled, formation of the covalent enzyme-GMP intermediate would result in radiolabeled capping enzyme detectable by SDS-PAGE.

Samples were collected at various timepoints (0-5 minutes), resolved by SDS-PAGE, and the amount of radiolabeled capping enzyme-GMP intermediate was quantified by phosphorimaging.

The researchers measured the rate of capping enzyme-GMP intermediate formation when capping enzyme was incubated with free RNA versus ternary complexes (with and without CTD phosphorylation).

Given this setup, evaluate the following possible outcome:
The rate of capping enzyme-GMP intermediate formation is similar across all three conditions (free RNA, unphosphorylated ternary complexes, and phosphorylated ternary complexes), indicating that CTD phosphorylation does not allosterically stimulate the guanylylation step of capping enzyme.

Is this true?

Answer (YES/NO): NO